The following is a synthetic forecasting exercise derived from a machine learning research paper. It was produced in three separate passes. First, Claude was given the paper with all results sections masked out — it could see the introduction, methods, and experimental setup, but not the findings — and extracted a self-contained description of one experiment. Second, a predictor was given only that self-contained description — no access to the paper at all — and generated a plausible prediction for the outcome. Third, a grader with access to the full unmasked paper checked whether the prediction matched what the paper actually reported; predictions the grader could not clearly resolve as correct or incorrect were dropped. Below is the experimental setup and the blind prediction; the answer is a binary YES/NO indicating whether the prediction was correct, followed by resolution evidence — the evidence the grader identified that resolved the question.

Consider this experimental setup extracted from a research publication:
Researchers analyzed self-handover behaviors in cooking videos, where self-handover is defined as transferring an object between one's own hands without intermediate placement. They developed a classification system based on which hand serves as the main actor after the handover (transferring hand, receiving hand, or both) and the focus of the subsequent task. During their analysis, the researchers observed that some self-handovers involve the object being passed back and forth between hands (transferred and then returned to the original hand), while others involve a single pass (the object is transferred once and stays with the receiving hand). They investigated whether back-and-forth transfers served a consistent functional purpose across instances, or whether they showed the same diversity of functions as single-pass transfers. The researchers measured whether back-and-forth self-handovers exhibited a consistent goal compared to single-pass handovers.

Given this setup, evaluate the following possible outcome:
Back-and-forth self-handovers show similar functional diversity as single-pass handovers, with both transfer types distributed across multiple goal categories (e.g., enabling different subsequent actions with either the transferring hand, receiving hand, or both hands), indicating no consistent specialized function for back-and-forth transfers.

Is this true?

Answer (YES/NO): NO